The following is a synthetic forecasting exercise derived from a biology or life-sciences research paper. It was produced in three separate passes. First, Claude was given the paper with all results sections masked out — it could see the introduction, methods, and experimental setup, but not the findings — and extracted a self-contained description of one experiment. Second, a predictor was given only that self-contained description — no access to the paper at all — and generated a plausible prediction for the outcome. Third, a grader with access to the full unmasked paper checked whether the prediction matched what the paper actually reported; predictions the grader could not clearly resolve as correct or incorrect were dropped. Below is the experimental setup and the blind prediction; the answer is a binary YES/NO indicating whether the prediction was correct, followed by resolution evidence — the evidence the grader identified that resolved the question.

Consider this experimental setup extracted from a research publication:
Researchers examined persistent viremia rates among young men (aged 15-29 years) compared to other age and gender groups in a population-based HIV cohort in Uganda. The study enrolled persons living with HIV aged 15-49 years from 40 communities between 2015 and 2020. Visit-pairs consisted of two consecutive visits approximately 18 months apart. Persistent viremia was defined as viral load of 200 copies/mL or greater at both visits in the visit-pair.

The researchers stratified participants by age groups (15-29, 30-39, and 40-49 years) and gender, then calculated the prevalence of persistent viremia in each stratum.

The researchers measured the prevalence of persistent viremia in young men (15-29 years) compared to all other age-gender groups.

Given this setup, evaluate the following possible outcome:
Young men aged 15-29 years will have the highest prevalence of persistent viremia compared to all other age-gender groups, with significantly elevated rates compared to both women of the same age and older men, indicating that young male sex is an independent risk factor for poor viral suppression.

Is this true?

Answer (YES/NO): YES